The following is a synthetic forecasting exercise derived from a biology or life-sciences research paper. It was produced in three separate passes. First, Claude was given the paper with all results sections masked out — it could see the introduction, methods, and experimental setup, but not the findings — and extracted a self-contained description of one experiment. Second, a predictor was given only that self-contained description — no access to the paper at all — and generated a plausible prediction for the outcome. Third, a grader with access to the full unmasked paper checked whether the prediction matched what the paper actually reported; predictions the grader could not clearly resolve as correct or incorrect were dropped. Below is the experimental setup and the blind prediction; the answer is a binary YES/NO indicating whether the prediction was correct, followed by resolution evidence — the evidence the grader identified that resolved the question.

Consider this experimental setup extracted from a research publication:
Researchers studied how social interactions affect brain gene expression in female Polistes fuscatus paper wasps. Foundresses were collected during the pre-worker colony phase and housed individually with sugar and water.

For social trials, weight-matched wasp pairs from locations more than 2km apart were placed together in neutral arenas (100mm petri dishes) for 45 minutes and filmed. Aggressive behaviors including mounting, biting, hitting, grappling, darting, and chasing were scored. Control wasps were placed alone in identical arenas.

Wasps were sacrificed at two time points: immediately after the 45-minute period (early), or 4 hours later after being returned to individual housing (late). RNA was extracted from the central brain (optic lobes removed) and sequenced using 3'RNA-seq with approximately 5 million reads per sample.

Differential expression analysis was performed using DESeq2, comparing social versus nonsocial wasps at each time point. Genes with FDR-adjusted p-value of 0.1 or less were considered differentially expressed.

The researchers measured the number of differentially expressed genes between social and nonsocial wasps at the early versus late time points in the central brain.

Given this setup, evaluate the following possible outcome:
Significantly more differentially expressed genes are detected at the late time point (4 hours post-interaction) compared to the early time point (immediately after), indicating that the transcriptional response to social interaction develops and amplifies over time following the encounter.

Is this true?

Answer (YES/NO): NO